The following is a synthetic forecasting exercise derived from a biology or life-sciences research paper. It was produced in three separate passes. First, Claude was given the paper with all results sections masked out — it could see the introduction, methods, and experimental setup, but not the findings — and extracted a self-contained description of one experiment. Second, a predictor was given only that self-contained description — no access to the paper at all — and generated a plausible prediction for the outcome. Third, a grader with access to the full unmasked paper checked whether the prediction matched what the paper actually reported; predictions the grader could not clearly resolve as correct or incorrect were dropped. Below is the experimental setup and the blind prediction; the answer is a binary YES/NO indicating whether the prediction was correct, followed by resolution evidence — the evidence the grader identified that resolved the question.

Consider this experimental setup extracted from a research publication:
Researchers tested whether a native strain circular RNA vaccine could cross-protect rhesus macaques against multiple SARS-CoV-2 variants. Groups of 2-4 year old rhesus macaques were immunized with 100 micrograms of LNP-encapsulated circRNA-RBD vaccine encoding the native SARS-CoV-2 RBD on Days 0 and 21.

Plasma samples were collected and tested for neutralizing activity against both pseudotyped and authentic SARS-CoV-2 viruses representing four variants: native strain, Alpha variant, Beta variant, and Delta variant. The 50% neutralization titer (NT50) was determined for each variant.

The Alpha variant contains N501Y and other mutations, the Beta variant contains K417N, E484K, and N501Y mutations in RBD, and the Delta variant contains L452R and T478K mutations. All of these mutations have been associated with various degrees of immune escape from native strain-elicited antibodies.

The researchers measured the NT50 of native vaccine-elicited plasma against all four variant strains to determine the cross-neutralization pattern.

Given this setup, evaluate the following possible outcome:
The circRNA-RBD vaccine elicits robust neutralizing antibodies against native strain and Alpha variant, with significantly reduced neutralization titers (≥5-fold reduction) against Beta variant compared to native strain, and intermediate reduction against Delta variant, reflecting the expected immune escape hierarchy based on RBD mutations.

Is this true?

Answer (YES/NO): NO